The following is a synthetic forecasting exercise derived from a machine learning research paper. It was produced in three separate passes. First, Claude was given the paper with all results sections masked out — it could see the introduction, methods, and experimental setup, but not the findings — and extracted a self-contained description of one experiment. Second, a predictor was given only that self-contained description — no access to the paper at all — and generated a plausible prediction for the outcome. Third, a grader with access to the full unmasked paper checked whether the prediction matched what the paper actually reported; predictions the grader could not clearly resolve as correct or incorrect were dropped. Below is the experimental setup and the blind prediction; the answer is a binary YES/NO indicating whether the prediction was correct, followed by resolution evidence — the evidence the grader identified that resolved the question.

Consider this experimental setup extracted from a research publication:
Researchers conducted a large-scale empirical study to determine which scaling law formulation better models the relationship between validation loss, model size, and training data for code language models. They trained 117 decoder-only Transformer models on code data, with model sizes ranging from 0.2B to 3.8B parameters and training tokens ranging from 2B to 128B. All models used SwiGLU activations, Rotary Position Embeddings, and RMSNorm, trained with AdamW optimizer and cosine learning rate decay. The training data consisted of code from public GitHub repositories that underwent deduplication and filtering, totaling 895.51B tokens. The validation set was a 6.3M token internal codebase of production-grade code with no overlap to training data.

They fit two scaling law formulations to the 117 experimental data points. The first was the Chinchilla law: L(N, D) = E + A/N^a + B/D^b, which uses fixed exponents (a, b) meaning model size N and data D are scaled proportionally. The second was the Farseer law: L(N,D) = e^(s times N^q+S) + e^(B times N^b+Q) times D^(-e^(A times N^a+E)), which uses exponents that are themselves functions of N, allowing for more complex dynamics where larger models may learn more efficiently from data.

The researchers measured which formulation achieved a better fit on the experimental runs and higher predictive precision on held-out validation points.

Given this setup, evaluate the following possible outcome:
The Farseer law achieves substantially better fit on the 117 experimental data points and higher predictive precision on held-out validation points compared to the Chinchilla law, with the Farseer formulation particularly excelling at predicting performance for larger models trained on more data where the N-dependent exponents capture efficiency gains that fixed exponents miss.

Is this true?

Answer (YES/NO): NO